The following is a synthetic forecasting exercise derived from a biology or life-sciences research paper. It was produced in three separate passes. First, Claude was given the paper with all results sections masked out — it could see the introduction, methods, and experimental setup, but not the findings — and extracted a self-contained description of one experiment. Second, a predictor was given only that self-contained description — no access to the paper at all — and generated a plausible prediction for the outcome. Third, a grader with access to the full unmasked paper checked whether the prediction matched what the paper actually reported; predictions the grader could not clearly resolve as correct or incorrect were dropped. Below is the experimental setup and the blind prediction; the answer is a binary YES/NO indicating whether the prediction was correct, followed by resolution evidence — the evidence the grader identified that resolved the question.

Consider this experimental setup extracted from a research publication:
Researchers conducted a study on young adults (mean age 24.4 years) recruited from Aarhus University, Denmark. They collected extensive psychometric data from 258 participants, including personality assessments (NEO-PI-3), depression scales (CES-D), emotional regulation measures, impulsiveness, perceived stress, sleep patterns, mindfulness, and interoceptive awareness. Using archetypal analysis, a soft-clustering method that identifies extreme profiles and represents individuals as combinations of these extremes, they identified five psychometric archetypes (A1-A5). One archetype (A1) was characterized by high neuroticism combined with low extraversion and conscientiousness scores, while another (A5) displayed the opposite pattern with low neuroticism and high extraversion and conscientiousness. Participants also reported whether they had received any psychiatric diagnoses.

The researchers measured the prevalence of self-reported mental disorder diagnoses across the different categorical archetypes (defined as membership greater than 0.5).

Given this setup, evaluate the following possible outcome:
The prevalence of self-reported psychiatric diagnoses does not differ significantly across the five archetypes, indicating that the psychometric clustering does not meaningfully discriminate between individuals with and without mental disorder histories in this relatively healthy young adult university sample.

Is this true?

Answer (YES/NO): NO